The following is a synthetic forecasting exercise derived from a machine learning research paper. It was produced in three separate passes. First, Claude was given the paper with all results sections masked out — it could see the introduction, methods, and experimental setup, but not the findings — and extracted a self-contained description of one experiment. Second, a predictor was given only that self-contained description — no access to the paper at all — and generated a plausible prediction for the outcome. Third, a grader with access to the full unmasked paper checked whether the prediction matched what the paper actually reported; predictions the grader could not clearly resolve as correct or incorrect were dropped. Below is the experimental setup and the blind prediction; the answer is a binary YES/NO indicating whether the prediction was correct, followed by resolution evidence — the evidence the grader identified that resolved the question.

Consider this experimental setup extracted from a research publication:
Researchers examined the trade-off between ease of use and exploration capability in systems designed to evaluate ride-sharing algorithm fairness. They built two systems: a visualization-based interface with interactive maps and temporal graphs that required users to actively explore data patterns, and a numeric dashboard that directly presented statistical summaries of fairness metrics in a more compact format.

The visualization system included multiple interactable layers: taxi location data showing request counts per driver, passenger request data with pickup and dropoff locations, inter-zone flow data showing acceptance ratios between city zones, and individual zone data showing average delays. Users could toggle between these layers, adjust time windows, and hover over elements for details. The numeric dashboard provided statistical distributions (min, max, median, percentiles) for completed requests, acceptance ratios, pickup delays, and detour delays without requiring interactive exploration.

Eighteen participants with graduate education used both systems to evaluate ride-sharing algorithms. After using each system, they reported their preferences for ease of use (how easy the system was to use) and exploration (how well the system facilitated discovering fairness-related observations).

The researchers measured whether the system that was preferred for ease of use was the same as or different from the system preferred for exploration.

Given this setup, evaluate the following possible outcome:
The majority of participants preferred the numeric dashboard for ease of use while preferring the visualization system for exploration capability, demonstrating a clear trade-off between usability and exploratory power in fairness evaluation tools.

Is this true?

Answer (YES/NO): YES